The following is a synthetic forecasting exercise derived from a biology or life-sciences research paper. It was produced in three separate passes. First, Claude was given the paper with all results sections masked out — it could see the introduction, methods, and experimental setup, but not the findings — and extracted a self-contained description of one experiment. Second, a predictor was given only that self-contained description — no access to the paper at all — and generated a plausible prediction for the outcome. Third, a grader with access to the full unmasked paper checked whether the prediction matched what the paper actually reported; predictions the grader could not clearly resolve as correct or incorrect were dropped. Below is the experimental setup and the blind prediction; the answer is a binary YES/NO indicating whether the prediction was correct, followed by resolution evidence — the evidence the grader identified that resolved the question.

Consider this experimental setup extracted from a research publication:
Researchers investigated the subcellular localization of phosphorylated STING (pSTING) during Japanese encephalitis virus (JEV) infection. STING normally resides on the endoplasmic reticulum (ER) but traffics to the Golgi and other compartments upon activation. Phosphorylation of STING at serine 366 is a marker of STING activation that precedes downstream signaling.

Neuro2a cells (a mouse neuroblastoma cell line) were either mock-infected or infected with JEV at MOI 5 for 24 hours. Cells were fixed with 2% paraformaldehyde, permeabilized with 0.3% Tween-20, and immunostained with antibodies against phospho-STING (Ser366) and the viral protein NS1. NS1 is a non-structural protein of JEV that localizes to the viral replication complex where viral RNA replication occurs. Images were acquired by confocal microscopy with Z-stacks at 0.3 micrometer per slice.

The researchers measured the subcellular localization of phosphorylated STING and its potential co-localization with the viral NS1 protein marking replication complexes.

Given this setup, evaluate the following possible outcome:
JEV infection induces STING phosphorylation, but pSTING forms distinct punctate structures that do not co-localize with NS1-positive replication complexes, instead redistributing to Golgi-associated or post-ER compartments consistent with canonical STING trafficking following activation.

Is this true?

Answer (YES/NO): NO